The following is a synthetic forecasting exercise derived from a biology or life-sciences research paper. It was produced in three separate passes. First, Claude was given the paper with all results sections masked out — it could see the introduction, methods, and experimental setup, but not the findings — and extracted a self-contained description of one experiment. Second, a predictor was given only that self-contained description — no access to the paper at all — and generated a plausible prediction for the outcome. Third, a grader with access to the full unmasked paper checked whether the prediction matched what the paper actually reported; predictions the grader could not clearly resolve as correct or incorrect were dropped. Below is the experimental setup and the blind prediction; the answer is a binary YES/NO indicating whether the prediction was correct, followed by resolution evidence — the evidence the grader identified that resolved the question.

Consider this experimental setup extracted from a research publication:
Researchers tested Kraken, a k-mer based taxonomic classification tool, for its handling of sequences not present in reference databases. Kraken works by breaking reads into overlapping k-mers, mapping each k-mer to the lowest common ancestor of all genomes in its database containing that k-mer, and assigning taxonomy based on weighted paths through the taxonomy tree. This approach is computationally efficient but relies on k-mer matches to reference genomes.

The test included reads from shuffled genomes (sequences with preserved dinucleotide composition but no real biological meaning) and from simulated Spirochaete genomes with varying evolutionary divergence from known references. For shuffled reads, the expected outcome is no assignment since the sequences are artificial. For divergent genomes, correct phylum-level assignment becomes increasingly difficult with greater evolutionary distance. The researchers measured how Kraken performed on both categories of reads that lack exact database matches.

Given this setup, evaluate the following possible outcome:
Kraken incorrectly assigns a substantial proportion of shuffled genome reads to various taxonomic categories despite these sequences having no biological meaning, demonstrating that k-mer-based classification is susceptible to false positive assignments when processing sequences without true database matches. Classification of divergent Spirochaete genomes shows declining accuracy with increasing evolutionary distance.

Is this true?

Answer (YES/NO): NO